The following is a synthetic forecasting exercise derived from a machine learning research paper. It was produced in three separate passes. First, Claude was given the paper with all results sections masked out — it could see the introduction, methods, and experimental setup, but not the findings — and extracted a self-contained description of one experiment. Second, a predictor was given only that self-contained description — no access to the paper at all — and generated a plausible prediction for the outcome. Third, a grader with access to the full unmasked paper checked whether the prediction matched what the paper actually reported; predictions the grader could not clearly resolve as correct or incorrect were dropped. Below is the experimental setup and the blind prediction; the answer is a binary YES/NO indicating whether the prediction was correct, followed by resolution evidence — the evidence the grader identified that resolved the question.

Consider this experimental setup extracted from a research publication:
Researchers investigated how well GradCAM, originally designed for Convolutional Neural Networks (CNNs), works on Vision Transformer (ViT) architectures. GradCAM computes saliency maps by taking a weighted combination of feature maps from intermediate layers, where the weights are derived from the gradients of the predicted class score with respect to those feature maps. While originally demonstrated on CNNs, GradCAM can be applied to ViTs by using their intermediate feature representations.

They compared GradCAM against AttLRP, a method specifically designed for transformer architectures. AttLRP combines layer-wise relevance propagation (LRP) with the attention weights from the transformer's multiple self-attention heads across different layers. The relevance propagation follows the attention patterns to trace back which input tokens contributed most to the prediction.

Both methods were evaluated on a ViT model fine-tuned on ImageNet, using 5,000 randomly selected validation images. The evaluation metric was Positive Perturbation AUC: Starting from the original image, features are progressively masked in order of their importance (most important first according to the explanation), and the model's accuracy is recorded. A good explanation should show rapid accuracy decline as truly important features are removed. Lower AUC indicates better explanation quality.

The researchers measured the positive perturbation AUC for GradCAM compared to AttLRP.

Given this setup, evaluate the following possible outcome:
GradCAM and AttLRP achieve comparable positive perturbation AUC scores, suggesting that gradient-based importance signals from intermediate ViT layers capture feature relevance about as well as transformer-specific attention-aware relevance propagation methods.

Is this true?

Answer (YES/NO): NO